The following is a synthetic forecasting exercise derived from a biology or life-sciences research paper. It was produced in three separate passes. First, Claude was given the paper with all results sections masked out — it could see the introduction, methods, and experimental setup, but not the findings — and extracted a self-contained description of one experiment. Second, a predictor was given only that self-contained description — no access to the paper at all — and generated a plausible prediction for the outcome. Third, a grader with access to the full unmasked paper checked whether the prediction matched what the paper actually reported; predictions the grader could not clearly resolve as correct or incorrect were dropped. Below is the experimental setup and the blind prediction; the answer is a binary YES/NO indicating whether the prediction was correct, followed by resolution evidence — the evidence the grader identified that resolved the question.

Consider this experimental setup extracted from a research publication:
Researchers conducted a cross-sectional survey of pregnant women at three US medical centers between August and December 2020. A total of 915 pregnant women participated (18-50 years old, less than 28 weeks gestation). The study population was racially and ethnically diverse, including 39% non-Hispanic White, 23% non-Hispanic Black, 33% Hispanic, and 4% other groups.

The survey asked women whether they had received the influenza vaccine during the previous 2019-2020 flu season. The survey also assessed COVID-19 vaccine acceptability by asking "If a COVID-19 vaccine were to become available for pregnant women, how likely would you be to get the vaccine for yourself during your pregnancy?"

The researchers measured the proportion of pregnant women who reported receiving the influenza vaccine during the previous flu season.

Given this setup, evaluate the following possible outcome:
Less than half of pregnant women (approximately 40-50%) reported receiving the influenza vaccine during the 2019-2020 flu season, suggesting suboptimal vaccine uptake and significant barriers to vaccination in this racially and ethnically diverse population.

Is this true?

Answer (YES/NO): NO